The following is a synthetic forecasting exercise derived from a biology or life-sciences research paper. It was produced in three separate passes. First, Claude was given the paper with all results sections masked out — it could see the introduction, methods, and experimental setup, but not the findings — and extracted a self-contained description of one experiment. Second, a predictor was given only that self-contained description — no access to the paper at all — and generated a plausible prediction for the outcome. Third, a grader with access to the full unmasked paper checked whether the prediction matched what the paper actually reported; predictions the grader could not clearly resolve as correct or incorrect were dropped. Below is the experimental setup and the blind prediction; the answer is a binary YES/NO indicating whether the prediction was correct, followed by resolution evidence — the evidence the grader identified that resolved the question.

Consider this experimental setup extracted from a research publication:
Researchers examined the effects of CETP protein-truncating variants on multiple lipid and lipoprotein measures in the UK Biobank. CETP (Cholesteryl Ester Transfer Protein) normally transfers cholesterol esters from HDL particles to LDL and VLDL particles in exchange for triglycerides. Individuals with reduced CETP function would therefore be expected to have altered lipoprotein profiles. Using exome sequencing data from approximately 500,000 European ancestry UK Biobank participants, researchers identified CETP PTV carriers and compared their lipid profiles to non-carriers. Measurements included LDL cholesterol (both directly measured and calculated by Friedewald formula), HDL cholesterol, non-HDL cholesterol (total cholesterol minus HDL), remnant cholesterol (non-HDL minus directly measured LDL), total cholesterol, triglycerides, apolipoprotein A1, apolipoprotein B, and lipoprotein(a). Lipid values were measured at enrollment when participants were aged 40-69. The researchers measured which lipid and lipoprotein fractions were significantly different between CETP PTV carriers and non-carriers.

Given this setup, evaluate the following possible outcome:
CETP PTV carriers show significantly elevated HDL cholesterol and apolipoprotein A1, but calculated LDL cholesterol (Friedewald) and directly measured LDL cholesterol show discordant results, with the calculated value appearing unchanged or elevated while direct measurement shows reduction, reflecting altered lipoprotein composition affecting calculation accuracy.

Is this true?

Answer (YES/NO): NO